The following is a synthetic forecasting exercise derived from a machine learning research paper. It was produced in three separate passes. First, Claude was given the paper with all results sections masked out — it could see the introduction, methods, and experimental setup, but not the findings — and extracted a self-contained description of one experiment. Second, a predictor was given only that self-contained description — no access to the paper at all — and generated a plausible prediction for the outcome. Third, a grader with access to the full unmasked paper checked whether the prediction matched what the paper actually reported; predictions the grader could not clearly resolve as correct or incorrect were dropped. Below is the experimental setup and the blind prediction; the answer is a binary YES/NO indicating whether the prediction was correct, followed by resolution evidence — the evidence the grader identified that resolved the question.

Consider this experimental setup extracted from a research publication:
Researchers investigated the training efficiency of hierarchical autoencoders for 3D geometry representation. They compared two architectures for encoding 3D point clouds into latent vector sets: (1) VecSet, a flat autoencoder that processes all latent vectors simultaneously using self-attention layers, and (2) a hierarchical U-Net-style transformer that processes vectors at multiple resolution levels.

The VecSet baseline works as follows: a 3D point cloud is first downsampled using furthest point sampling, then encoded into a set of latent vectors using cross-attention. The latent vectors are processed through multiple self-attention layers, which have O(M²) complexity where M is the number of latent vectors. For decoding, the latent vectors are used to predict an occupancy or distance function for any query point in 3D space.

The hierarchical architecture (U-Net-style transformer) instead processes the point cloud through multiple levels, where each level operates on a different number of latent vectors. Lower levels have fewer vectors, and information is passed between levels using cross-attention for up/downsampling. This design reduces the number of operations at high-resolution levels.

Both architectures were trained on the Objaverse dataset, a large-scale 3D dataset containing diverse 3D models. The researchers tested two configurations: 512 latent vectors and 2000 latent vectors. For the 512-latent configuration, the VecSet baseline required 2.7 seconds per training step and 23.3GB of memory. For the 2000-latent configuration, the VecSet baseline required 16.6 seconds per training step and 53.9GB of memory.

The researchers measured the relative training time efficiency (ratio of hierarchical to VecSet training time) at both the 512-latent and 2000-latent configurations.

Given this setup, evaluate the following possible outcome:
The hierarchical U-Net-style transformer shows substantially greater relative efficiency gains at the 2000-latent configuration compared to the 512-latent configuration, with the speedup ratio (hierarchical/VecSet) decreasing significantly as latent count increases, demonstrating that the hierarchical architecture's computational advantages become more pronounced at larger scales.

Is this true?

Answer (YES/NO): YES